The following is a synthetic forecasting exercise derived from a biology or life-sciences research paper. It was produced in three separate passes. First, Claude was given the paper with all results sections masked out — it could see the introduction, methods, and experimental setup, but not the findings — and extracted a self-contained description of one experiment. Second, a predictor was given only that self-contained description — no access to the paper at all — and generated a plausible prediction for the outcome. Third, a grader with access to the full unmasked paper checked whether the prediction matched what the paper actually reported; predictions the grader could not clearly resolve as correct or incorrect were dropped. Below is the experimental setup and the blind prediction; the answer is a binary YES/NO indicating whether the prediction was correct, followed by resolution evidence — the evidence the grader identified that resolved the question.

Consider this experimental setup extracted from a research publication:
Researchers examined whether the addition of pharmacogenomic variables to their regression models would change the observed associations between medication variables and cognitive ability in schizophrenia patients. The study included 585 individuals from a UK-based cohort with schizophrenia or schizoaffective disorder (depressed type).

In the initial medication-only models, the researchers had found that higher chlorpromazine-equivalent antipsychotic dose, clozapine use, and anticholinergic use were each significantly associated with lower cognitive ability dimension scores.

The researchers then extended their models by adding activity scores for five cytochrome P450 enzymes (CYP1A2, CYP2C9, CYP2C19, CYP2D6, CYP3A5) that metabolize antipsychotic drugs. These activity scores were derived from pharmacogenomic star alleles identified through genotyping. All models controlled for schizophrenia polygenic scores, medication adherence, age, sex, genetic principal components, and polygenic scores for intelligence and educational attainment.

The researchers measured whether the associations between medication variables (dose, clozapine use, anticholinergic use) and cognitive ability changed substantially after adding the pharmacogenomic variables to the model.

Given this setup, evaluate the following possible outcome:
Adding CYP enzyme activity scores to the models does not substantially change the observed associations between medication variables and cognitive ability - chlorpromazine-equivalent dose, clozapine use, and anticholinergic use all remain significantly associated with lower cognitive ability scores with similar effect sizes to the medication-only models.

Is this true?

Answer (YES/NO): YES